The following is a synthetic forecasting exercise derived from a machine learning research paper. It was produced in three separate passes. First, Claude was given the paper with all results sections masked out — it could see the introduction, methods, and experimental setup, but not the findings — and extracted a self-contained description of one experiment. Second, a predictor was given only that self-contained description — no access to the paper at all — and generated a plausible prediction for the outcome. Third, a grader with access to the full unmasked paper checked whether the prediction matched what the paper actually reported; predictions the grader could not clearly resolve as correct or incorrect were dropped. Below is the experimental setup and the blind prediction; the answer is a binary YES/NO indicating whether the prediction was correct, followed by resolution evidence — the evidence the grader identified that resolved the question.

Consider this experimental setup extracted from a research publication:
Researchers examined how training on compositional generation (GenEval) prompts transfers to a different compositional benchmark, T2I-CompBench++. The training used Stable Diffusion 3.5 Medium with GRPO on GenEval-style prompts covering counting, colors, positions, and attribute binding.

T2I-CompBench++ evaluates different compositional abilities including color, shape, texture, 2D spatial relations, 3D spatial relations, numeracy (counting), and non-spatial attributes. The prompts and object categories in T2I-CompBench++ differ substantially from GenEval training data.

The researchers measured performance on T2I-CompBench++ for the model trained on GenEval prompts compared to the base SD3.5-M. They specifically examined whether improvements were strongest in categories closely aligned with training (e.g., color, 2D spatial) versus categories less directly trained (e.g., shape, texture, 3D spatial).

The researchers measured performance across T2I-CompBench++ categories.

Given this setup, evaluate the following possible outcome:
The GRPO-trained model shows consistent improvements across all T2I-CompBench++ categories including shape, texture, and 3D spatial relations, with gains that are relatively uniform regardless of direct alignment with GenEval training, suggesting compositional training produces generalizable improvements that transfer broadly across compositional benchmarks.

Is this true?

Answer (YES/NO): NO